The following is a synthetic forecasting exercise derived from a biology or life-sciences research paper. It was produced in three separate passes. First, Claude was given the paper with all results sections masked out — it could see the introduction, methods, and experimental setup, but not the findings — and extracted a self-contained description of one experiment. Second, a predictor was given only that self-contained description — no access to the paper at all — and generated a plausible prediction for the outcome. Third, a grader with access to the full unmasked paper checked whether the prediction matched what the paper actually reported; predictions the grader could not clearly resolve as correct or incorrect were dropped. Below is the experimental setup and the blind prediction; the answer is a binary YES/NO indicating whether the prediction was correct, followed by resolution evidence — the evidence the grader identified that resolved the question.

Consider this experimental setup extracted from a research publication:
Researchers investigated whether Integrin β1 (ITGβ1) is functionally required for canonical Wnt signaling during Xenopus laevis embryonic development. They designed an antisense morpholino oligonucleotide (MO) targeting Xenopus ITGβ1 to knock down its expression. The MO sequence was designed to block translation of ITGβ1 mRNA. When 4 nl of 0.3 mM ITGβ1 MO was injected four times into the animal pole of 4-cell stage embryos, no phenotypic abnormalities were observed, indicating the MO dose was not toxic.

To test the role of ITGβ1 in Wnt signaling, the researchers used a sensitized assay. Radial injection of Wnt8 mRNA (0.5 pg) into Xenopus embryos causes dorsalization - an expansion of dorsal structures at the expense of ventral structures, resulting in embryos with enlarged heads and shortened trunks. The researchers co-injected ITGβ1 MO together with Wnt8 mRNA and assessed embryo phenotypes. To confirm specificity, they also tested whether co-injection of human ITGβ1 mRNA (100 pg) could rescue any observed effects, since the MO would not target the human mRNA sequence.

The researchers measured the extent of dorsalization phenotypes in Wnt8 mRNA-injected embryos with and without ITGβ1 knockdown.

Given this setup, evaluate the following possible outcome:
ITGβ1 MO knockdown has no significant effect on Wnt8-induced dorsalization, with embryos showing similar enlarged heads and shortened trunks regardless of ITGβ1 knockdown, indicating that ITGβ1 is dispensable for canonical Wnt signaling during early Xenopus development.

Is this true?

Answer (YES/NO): NO